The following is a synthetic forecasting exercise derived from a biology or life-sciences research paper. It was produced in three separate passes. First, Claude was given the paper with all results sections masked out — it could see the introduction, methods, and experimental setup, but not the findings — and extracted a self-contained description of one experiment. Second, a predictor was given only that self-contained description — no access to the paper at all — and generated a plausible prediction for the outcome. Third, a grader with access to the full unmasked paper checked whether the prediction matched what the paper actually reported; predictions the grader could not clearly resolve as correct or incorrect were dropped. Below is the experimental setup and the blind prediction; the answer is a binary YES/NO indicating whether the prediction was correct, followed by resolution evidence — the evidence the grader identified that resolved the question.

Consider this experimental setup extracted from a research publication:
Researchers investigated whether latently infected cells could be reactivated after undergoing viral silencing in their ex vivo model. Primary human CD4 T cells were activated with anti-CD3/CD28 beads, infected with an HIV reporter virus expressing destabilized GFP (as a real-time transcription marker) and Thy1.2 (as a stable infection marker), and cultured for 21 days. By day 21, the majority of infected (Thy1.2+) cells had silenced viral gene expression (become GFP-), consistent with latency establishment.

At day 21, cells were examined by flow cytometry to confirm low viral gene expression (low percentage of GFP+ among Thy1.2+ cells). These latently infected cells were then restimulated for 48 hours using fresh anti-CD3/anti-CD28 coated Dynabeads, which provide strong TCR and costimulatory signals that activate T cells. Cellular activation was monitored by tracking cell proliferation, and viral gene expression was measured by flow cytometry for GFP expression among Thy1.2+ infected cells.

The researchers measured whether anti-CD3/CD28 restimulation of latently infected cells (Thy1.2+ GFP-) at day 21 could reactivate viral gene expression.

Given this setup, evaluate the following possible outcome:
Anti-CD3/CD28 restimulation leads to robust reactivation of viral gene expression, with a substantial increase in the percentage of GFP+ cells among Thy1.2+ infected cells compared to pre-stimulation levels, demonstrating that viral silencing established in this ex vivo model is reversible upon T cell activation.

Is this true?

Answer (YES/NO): YES